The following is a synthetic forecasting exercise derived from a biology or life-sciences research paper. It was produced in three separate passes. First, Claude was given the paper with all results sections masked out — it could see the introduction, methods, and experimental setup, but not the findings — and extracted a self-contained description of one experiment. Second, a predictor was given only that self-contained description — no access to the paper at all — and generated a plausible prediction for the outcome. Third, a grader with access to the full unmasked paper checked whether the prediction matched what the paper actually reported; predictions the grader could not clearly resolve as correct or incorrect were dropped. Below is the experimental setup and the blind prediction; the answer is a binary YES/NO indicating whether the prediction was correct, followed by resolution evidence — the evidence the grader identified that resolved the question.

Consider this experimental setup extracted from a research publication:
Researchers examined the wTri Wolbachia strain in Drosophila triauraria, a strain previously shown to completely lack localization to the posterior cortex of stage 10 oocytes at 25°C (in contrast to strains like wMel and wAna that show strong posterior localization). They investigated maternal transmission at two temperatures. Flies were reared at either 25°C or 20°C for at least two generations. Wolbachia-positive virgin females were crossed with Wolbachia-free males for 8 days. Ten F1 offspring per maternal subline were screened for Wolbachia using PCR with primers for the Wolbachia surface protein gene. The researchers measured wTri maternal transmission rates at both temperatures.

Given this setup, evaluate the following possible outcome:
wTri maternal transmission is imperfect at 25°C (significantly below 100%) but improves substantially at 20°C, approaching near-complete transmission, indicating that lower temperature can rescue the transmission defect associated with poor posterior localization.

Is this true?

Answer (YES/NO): NO